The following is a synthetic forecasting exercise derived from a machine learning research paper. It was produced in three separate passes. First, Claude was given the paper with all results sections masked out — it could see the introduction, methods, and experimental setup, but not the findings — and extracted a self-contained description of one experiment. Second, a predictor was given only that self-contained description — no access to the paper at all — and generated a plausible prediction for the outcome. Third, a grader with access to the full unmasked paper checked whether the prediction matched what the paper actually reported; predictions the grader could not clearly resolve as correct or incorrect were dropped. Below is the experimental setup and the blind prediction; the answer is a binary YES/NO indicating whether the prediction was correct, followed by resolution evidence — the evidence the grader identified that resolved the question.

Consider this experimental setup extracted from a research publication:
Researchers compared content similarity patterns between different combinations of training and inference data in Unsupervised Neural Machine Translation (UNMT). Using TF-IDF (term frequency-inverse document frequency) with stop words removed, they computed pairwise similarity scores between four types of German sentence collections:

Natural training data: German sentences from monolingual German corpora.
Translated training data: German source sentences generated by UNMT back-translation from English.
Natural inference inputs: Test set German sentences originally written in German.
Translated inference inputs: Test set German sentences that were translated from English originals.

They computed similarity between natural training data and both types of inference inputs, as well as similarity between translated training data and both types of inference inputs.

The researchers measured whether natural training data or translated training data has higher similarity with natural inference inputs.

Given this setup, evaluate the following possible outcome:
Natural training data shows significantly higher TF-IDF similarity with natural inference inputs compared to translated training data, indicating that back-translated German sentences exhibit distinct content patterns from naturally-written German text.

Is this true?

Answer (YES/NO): YES